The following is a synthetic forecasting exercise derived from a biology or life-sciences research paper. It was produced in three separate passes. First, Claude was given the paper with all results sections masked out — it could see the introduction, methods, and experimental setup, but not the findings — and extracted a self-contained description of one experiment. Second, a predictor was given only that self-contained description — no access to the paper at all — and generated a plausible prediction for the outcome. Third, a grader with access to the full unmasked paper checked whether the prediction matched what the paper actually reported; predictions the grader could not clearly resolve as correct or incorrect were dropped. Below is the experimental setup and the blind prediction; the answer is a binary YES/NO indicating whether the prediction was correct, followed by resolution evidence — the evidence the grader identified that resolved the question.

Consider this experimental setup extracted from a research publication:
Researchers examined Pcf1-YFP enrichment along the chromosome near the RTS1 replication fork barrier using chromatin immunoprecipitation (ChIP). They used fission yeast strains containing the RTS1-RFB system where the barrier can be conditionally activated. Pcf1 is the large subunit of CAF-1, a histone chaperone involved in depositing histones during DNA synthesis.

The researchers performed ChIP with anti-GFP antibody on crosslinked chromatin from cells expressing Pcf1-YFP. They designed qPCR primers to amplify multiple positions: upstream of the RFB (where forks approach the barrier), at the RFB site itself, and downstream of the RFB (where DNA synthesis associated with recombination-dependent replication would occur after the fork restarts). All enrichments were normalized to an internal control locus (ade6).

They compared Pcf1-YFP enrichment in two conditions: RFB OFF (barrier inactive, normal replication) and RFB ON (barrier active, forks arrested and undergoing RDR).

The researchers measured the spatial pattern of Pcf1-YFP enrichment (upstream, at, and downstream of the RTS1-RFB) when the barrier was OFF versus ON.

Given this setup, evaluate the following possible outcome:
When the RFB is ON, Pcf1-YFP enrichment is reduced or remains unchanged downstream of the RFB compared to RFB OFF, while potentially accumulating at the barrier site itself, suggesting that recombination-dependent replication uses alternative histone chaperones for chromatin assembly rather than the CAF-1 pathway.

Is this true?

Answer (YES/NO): NO